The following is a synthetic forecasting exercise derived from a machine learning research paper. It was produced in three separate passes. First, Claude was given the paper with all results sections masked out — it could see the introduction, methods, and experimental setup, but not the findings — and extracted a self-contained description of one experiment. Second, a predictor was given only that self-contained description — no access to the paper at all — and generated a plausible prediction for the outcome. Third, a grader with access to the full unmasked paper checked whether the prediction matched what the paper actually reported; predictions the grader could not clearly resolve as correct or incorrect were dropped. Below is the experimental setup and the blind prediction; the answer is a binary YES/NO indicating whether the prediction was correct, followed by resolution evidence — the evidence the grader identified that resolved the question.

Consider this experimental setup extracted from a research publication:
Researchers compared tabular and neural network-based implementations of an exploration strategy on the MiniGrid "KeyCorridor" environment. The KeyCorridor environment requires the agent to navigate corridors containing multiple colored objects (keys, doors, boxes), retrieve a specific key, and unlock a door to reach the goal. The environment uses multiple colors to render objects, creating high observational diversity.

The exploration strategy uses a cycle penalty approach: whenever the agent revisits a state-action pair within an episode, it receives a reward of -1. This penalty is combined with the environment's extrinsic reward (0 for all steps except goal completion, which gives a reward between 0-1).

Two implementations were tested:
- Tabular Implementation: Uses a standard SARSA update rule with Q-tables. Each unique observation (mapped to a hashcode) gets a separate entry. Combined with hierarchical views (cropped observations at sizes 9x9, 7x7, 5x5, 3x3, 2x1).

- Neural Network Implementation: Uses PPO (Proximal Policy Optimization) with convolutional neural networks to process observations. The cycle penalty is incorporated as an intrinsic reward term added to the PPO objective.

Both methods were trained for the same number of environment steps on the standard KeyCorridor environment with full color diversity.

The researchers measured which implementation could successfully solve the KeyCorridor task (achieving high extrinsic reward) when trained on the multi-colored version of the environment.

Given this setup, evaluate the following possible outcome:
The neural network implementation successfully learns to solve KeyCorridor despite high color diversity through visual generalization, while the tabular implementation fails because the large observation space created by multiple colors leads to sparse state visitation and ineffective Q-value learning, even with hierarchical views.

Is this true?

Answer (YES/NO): YES